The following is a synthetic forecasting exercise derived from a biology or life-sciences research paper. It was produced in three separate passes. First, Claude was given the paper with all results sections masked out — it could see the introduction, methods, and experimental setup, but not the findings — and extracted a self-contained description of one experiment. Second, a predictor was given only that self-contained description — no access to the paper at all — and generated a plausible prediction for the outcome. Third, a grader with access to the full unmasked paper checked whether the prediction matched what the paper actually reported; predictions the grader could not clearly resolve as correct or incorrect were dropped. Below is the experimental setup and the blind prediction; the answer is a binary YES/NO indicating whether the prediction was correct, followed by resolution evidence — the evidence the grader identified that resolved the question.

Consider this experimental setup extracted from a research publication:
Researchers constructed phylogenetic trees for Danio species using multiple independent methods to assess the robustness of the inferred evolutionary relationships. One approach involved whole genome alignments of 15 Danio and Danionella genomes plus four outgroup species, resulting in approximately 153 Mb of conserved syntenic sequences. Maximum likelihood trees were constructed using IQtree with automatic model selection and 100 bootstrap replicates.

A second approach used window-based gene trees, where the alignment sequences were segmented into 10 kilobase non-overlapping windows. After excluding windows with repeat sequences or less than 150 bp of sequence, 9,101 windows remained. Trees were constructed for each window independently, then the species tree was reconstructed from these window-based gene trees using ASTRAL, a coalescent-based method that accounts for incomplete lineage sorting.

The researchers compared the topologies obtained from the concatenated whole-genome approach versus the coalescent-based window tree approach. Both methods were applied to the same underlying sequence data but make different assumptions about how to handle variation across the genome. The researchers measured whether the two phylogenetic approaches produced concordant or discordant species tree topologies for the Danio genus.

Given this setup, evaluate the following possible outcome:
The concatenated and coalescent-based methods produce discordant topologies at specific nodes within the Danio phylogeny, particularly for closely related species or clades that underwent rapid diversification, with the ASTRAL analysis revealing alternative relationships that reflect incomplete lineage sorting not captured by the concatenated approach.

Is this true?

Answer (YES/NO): YES